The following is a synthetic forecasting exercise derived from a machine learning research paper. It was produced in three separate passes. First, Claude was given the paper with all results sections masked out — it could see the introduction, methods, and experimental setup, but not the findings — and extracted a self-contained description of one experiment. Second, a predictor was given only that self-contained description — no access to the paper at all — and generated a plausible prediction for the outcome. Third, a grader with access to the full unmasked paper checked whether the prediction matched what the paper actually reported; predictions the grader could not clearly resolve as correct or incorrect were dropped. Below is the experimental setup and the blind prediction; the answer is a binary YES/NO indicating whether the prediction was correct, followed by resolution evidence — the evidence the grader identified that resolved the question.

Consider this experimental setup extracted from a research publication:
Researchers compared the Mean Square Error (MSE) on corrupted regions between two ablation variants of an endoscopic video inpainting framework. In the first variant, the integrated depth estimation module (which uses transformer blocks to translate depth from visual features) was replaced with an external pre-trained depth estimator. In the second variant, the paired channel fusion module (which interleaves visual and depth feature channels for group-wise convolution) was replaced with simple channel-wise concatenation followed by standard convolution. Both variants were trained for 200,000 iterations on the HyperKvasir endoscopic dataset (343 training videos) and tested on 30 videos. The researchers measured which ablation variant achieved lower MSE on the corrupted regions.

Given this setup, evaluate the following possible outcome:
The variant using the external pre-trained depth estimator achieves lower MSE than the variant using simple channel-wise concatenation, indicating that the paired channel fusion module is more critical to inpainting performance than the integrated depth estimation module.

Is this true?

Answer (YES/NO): NO